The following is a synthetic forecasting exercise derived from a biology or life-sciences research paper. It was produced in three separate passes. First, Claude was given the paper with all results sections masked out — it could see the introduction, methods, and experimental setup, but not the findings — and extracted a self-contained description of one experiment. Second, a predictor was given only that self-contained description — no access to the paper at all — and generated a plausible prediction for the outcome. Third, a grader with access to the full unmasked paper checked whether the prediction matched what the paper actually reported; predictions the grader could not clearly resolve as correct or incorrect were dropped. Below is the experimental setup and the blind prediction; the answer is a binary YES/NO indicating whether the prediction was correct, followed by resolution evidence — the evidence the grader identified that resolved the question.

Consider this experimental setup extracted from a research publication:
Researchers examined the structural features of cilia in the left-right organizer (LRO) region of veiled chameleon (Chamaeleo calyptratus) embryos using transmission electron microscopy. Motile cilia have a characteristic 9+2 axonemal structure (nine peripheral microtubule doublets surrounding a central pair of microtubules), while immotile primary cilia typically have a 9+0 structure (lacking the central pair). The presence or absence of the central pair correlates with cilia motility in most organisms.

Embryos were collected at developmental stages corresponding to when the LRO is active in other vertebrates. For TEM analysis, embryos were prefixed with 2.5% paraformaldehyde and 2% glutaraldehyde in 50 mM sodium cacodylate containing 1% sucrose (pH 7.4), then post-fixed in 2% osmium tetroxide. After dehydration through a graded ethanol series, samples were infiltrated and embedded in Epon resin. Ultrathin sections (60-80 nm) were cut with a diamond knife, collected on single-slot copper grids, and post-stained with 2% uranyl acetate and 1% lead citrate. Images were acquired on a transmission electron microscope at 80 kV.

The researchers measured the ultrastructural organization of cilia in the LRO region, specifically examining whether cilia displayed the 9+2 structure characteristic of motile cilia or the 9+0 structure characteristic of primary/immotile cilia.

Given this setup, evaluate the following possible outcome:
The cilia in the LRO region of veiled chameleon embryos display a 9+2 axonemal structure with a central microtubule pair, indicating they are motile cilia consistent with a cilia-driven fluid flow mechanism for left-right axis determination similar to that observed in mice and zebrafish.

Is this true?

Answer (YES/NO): NO